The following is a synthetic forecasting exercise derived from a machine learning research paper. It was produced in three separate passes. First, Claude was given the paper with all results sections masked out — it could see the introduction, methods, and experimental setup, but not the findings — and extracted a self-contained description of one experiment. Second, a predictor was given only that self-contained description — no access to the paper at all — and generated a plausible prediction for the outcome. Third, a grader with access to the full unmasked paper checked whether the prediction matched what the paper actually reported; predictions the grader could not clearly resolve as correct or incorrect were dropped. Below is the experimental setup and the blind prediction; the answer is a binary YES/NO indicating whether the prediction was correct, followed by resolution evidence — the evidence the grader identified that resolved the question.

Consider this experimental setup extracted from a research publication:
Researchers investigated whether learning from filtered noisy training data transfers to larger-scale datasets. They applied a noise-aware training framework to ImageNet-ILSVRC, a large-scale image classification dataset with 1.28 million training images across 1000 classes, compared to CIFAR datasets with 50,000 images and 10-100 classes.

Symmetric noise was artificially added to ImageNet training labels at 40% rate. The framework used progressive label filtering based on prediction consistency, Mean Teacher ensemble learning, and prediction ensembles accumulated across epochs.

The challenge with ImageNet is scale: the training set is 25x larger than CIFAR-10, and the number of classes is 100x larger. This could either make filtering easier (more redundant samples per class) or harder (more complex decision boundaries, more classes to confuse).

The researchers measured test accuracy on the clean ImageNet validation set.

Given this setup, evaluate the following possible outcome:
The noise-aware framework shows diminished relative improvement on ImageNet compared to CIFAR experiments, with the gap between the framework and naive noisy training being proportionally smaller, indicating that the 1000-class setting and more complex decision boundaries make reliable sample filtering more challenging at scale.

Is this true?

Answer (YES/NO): NO